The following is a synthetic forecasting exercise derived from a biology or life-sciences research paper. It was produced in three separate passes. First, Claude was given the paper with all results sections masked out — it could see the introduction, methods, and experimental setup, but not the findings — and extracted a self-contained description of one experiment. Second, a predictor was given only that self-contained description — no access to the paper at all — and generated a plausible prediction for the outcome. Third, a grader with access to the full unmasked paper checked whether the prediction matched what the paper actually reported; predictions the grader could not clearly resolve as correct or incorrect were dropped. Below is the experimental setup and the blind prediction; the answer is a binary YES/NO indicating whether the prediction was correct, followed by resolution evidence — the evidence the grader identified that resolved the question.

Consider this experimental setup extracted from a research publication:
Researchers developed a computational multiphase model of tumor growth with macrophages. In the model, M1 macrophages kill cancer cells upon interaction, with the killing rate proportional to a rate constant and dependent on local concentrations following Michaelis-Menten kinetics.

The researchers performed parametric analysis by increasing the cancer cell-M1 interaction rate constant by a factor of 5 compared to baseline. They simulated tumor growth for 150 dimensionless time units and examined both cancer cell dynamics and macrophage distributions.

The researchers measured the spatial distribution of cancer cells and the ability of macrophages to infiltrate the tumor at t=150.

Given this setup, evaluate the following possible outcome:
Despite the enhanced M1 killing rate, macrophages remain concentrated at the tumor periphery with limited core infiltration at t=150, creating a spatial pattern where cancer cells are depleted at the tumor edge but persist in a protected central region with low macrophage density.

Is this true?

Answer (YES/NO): NO